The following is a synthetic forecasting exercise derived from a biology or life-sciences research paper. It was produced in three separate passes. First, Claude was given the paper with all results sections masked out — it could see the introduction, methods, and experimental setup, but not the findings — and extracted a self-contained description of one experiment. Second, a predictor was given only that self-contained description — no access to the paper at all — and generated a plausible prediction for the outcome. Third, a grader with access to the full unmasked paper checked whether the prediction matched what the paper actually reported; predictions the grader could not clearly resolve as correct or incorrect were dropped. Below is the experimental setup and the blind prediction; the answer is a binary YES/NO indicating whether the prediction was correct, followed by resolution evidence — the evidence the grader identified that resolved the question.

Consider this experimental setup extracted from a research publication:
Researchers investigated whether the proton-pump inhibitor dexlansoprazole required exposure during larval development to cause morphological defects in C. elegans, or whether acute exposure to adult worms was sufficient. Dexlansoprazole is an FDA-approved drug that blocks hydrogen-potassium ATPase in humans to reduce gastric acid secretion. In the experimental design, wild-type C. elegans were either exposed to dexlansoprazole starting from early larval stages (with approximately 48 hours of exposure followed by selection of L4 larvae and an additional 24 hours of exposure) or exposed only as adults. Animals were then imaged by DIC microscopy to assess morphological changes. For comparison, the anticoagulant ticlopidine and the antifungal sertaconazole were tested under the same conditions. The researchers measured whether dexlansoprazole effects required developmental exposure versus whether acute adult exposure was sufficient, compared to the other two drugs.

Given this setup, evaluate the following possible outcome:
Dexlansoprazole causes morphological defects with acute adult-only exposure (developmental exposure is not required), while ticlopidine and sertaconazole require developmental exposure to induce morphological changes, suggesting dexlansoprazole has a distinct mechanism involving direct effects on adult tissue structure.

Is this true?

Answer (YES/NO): NO